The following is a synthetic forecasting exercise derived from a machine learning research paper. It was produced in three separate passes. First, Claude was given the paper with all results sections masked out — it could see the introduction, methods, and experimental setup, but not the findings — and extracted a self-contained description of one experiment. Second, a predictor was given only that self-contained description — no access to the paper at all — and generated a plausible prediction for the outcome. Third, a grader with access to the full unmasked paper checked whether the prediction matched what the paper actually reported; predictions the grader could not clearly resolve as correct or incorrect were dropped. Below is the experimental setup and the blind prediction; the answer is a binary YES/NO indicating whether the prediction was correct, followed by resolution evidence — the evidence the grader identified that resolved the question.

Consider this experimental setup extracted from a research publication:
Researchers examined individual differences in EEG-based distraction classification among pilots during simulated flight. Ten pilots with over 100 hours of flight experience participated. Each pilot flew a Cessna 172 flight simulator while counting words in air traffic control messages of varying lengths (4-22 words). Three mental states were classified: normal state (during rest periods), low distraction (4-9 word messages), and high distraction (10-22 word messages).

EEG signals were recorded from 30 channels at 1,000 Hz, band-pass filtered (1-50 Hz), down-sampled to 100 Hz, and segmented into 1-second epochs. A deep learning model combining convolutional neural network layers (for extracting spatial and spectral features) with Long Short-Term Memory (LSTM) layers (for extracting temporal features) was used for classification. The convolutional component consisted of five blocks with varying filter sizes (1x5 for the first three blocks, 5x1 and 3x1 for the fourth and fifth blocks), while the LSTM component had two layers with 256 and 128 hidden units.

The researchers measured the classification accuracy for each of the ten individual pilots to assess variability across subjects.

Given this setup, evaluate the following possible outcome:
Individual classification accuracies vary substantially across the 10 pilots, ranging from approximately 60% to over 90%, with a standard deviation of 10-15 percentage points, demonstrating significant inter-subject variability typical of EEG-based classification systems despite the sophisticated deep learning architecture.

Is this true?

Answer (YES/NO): NO